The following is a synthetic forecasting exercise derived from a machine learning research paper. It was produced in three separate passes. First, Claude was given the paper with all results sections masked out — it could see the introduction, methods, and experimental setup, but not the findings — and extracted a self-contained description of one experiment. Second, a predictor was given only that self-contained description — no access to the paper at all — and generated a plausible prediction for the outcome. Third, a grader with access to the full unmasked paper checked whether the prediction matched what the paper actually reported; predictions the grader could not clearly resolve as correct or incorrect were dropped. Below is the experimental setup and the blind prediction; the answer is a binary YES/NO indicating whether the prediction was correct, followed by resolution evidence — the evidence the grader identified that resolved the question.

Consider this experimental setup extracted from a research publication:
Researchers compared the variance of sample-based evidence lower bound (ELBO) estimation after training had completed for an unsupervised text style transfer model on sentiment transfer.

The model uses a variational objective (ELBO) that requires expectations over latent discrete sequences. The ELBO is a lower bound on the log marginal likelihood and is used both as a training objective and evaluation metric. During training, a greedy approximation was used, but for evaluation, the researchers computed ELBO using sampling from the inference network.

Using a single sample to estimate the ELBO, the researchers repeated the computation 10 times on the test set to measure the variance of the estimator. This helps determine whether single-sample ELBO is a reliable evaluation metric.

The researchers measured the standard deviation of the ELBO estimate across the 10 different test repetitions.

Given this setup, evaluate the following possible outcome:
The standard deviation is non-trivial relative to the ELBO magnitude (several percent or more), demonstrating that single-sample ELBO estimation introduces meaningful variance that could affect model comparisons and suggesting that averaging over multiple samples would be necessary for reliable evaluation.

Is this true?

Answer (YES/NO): NO